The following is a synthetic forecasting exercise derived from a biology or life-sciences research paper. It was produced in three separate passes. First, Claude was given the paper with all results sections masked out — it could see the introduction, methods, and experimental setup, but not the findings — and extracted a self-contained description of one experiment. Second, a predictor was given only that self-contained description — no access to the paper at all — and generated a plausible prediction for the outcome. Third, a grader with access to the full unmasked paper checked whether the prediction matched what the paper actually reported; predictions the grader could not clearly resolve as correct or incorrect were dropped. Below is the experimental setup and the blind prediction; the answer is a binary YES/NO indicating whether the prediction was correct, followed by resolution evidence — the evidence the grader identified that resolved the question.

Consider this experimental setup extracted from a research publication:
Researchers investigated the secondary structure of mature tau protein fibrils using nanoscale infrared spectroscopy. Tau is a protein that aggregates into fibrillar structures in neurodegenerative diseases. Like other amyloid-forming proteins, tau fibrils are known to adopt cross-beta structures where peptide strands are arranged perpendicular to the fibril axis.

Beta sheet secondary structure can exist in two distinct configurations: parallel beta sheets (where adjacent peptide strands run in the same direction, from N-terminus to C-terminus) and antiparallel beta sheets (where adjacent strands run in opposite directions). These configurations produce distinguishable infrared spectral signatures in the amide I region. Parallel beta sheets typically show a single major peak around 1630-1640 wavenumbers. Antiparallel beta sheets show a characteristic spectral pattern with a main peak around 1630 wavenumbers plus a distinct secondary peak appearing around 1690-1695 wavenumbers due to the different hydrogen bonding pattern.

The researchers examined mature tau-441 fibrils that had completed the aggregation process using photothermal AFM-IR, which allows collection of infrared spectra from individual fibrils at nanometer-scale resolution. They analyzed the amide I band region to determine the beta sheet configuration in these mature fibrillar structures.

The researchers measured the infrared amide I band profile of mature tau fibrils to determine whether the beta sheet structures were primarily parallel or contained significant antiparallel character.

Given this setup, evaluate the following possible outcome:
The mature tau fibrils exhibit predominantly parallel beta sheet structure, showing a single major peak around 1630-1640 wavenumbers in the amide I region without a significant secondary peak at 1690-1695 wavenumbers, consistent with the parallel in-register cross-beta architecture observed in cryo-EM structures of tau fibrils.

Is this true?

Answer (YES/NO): NO